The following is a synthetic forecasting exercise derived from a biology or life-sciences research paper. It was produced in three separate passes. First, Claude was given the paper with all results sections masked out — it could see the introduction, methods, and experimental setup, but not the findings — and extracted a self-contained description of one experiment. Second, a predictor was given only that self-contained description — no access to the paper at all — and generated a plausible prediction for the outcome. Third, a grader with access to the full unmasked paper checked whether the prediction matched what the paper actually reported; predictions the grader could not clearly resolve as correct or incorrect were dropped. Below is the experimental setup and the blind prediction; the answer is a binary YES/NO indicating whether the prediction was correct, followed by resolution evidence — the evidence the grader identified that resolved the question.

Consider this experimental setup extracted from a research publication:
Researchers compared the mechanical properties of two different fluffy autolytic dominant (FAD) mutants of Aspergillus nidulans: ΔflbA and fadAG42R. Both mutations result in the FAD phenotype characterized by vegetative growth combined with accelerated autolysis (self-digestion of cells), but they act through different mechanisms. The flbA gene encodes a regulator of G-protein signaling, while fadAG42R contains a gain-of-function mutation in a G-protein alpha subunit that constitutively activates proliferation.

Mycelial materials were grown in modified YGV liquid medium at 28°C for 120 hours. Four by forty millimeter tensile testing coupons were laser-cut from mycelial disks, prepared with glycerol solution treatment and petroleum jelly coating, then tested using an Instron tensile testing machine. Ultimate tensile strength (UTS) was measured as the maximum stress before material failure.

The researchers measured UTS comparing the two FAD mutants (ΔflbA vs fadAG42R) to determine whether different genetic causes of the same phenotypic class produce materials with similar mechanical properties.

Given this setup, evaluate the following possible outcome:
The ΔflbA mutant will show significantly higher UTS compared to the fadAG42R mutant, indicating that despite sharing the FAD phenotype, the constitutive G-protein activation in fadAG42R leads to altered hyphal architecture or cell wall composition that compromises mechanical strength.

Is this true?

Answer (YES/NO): NO